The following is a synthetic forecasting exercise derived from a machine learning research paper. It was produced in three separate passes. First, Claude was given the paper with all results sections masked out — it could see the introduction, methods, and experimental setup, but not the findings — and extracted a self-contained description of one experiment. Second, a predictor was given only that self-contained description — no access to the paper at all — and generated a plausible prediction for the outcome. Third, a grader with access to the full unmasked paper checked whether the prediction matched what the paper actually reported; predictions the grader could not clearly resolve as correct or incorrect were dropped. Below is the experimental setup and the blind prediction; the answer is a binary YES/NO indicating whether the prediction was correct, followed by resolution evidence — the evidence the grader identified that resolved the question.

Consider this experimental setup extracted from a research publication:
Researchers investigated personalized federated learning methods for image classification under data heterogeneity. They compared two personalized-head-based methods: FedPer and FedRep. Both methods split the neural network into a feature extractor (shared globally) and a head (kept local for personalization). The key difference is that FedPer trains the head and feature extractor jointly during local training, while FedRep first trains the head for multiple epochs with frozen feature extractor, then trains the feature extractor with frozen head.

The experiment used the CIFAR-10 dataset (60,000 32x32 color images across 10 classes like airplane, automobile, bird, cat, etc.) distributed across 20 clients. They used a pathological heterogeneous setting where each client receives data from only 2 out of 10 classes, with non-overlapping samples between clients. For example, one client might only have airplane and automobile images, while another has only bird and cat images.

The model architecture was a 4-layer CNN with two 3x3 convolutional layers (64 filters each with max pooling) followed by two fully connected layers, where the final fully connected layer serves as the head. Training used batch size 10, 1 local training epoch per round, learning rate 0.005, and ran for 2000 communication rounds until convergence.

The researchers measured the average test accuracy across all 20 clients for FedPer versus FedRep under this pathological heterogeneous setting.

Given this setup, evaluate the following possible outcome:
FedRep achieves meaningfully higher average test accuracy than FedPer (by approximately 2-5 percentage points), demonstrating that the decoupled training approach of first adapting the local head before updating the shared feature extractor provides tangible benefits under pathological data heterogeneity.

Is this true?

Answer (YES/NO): NO